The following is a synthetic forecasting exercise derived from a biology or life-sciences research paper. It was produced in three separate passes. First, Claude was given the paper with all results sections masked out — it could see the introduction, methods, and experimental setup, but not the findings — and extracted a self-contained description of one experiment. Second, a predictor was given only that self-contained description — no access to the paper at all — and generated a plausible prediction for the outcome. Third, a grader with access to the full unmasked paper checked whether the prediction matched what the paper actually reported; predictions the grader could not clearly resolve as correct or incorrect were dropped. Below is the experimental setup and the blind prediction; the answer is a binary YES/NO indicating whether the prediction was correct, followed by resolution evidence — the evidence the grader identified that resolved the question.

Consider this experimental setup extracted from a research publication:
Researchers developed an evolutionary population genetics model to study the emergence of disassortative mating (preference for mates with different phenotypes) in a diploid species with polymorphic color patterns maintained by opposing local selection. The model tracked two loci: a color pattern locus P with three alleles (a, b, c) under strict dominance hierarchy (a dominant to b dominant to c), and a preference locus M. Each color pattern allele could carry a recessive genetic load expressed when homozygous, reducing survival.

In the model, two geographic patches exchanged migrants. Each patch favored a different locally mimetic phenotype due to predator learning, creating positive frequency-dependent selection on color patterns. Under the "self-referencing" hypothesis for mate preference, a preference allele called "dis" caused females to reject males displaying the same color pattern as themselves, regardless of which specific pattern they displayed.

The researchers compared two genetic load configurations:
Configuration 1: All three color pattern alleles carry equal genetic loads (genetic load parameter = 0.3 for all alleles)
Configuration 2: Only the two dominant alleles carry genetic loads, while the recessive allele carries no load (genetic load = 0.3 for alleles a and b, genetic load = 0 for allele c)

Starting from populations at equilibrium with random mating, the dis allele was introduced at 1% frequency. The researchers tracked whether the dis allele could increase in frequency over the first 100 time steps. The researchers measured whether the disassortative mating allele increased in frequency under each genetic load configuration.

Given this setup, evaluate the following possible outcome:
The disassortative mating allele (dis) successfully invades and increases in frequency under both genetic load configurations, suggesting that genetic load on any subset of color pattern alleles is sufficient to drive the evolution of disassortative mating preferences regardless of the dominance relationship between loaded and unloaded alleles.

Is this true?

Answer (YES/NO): NO